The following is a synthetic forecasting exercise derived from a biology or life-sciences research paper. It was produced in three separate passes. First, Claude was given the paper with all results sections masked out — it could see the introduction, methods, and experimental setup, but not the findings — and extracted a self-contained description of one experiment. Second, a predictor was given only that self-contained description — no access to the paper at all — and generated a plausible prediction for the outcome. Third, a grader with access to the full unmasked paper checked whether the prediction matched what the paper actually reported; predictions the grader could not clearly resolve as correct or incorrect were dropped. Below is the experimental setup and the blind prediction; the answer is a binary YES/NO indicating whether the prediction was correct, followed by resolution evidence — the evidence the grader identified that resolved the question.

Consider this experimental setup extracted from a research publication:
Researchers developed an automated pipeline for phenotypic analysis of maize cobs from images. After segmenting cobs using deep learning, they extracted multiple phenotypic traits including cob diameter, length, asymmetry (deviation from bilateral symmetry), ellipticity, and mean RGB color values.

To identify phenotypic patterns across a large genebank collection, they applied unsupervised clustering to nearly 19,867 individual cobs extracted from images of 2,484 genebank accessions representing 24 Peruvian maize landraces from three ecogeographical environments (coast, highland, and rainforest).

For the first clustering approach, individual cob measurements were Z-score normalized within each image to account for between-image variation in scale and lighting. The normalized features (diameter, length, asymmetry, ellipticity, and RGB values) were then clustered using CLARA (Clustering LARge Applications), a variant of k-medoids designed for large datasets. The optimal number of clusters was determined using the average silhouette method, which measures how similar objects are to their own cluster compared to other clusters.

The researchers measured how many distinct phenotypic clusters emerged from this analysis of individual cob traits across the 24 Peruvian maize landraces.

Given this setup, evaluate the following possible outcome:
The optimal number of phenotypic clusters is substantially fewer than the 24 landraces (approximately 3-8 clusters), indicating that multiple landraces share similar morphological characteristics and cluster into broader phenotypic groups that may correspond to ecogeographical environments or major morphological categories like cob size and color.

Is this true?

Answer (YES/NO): NO